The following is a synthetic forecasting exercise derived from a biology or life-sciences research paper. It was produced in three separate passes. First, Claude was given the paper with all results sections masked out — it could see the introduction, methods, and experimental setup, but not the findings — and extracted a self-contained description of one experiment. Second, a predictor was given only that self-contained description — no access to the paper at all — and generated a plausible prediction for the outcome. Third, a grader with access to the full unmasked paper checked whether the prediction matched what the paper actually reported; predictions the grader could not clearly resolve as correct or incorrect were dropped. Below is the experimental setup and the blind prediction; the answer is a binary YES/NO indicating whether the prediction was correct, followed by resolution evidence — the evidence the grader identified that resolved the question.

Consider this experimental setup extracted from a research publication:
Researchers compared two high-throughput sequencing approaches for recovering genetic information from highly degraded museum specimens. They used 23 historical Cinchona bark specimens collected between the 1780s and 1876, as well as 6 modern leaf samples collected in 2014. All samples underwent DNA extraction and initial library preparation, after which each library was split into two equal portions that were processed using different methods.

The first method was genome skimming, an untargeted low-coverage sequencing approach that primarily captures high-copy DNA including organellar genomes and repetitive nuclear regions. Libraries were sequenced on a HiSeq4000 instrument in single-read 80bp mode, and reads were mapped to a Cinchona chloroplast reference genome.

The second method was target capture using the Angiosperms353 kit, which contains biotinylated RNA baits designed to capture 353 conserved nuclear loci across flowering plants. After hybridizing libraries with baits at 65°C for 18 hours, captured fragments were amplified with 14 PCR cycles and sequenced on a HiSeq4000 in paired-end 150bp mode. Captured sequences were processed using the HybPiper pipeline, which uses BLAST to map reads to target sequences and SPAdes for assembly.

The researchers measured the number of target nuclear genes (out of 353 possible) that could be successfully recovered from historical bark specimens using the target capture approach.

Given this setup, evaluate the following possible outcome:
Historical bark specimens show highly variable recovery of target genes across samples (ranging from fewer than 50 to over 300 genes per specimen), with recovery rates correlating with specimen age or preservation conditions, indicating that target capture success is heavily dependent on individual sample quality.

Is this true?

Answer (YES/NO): NO